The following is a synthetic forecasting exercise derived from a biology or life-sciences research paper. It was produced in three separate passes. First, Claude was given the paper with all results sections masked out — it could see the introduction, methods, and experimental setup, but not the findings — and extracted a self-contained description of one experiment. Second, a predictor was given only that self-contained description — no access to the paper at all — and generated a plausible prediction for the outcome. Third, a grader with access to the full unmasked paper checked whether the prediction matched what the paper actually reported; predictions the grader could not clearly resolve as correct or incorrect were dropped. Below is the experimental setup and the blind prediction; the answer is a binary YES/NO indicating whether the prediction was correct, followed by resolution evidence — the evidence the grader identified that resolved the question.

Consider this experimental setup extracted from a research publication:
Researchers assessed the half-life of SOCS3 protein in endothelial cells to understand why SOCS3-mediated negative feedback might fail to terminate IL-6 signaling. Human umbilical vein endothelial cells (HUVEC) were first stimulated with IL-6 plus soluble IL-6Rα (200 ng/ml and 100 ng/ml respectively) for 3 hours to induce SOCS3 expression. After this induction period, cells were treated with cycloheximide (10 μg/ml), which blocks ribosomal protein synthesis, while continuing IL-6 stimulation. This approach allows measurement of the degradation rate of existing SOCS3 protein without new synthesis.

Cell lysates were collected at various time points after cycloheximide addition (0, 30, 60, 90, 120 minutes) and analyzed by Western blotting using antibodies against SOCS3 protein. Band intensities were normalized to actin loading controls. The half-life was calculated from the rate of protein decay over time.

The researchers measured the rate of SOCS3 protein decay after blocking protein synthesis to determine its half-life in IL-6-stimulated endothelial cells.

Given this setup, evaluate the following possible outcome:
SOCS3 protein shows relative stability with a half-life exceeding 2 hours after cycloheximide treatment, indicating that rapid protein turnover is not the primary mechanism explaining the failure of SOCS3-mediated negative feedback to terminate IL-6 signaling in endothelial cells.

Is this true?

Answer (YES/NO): NO